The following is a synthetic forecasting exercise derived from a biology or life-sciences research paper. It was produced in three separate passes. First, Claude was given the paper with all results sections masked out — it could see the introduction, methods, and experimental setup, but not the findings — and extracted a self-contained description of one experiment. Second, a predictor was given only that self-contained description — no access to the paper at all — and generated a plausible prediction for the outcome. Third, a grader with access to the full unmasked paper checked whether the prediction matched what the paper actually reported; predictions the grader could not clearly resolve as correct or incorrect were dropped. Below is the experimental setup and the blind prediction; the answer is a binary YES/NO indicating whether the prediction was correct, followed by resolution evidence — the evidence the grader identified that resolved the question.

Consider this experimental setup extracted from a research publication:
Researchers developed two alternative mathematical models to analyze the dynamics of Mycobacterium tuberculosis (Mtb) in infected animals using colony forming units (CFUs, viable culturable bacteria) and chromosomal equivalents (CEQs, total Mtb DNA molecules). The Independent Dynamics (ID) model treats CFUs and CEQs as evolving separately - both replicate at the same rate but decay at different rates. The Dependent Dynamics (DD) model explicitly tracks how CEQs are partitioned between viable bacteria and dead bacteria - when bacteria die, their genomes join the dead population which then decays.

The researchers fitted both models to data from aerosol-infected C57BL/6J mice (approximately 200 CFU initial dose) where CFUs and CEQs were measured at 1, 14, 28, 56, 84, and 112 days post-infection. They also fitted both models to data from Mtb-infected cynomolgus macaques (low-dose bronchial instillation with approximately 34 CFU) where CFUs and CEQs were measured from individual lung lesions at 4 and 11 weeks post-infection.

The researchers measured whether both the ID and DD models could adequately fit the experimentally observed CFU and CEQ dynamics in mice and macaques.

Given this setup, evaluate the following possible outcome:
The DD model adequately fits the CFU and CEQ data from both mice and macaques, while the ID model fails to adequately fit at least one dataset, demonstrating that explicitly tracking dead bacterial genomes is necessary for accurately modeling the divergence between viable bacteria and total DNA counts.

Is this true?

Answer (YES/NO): NO